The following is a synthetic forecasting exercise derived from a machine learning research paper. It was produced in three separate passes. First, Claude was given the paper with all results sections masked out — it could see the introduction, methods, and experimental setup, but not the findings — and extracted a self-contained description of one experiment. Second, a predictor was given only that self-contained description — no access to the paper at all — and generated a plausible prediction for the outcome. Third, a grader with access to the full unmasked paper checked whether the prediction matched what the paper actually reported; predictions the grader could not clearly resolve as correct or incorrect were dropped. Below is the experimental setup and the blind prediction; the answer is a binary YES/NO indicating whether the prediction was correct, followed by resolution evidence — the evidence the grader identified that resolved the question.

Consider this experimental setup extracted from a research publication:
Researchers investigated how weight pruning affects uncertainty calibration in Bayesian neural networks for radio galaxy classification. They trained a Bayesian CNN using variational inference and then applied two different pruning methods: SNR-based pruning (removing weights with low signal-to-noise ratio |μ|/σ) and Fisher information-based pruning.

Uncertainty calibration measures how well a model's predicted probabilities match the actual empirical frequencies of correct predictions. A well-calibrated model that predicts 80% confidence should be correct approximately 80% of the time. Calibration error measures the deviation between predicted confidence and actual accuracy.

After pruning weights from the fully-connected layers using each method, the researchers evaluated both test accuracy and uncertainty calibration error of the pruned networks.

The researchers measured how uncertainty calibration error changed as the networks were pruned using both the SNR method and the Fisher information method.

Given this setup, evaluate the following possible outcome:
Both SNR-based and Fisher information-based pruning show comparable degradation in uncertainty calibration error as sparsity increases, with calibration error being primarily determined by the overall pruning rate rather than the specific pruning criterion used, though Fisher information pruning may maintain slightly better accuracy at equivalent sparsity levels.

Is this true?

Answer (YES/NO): NO